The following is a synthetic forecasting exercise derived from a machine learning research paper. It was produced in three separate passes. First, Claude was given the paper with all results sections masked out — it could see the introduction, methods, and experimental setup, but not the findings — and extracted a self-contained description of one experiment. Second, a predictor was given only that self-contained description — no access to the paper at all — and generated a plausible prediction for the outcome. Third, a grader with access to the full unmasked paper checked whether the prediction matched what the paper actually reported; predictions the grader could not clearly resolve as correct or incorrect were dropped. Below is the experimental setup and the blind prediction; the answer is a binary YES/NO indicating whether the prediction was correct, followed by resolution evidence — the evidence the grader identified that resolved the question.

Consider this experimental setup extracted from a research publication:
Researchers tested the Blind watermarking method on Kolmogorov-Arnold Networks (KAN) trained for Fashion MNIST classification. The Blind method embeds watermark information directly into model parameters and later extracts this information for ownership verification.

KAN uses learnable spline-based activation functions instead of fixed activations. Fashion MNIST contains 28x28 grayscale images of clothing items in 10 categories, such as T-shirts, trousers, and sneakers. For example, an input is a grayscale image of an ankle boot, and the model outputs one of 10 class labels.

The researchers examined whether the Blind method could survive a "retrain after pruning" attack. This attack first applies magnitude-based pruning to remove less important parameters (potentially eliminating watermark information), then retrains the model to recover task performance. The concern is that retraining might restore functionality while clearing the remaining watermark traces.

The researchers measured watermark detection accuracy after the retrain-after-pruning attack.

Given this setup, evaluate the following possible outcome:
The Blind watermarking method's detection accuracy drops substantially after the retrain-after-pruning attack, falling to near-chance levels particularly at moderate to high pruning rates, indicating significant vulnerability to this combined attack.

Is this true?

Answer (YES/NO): YES